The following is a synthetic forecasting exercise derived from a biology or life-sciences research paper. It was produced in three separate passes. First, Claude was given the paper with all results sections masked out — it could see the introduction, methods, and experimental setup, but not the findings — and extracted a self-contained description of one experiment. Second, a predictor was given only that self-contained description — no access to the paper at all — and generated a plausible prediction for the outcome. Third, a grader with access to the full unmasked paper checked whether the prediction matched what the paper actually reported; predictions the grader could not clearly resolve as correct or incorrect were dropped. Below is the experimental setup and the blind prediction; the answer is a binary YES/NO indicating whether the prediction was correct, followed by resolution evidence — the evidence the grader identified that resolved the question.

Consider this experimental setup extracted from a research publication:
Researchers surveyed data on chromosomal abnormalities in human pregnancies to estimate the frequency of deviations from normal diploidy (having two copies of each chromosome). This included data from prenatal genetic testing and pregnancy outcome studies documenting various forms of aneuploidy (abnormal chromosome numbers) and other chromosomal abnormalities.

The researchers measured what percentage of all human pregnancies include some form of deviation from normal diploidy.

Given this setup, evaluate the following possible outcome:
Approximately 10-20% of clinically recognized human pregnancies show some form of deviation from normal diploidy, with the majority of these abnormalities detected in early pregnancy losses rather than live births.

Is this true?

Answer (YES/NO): NO